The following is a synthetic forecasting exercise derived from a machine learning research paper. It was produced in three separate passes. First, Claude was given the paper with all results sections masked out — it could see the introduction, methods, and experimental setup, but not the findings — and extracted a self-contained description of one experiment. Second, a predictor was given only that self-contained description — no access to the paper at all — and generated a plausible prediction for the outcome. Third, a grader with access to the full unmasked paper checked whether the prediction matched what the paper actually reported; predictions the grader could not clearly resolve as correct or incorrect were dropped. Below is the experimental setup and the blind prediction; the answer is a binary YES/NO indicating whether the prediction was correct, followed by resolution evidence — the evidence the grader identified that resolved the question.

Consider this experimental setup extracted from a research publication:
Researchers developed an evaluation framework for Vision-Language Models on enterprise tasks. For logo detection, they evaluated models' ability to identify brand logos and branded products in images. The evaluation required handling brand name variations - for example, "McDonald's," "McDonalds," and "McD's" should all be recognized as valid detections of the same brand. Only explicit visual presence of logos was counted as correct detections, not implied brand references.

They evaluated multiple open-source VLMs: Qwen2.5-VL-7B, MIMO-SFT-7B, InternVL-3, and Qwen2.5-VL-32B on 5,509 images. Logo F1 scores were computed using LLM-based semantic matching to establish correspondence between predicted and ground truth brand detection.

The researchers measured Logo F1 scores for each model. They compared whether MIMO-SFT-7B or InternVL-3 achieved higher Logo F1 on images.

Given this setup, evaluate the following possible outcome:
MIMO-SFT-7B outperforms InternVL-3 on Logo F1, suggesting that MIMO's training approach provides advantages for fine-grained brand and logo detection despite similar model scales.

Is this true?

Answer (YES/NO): YES